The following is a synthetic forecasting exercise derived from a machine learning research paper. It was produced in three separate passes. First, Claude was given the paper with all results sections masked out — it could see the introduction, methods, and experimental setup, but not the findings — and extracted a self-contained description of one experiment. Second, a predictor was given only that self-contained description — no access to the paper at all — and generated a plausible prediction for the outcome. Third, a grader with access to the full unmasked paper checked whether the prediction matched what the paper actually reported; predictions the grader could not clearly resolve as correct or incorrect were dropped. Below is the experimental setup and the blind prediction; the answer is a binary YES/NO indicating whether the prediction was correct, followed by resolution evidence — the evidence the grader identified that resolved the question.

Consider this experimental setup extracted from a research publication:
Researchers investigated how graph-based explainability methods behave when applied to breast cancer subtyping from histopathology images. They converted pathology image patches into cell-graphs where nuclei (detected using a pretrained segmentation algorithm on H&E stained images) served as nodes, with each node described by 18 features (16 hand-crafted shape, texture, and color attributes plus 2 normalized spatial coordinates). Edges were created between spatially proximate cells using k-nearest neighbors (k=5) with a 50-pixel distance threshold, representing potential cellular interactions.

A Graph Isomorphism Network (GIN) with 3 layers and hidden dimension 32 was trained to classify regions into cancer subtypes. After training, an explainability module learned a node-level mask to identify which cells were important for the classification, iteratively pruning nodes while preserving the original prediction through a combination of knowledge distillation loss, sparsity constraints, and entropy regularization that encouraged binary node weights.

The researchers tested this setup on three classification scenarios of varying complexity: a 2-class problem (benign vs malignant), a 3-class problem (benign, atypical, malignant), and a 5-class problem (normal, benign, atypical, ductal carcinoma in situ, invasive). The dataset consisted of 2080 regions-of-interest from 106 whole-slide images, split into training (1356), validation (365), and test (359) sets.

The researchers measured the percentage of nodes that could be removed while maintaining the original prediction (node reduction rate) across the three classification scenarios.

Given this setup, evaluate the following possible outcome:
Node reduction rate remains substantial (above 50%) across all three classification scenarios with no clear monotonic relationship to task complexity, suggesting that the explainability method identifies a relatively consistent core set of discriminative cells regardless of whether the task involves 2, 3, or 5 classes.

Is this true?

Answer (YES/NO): NO